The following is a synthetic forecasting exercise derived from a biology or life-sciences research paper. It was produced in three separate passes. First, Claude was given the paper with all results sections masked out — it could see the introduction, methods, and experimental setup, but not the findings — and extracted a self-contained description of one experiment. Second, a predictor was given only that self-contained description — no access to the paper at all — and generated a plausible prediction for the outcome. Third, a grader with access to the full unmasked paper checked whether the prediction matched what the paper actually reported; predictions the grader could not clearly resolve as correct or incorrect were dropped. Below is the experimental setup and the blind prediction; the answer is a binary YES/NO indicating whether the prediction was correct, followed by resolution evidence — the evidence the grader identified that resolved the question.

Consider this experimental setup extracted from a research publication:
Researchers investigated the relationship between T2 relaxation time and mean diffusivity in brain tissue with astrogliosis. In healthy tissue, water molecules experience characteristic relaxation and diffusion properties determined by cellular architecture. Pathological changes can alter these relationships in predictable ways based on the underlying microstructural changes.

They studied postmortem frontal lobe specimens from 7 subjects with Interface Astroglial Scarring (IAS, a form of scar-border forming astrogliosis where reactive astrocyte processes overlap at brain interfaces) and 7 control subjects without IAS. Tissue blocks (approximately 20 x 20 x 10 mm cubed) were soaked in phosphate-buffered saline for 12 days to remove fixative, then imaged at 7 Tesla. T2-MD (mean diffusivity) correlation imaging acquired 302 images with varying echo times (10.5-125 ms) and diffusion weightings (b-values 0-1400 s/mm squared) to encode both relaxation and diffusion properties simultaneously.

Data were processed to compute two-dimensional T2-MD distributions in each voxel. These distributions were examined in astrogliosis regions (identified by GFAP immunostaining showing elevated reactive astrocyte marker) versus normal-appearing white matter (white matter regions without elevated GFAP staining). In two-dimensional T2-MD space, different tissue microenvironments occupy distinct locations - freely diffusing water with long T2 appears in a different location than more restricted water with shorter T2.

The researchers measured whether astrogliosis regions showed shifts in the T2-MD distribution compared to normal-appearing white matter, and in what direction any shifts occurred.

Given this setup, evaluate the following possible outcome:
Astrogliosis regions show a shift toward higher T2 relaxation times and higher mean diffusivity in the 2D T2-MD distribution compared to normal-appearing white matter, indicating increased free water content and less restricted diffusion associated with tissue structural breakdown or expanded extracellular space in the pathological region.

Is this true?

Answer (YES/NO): YES